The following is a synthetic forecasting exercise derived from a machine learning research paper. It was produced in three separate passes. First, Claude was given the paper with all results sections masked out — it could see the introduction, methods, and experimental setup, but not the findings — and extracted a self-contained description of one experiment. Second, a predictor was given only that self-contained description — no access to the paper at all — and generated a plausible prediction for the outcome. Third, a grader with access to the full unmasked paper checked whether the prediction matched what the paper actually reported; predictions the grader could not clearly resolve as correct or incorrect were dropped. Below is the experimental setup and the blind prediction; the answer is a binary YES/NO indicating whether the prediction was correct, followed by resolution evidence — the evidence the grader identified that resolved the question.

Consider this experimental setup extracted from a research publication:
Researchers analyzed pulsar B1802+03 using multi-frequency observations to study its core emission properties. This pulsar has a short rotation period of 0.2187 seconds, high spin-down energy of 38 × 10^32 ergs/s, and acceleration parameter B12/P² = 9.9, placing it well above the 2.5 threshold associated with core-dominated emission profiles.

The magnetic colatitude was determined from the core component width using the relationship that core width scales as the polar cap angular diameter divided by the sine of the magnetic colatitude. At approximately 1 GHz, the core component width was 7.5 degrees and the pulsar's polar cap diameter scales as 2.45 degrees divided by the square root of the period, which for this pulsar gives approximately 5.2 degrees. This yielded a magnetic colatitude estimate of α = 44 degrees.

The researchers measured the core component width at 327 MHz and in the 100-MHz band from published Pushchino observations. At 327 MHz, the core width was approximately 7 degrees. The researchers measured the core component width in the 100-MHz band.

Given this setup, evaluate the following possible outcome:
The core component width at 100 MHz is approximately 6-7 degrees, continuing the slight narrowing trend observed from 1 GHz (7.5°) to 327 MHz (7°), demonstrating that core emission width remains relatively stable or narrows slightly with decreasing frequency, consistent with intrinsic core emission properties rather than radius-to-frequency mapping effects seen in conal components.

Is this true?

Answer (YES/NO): NO